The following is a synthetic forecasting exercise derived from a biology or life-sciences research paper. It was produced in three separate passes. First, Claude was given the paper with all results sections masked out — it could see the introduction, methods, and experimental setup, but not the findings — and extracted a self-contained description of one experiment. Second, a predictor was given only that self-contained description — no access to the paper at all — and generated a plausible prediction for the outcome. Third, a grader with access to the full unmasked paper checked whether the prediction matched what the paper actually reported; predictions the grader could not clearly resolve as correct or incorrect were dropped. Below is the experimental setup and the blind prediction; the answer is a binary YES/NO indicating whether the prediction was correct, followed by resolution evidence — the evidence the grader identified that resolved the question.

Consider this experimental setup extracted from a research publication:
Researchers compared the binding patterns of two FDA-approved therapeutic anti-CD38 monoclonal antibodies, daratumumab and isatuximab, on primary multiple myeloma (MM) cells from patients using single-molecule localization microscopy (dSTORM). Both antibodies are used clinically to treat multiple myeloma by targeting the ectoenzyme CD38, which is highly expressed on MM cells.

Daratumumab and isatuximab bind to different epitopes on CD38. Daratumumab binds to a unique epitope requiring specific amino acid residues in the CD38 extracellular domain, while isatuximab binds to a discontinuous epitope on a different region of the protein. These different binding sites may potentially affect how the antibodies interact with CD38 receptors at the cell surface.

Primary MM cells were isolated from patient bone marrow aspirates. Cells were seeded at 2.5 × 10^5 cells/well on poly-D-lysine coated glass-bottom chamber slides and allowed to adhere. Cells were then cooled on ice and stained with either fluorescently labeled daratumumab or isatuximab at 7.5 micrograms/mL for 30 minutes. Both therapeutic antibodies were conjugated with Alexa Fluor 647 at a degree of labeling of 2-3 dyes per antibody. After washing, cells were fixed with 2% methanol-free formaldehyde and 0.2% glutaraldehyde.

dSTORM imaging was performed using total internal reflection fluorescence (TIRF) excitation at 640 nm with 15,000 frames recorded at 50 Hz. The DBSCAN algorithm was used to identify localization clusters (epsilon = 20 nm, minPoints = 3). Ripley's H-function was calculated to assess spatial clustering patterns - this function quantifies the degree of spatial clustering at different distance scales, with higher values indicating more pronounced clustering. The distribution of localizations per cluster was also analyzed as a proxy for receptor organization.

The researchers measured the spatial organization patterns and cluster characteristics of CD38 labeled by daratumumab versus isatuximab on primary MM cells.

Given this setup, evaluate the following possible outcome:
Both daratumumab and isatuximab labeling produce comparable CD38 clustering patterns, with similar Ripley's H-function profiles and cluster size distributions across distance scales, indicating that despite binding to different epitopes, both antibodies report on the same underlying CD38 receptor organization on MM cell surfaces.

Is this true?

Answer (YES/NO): NO